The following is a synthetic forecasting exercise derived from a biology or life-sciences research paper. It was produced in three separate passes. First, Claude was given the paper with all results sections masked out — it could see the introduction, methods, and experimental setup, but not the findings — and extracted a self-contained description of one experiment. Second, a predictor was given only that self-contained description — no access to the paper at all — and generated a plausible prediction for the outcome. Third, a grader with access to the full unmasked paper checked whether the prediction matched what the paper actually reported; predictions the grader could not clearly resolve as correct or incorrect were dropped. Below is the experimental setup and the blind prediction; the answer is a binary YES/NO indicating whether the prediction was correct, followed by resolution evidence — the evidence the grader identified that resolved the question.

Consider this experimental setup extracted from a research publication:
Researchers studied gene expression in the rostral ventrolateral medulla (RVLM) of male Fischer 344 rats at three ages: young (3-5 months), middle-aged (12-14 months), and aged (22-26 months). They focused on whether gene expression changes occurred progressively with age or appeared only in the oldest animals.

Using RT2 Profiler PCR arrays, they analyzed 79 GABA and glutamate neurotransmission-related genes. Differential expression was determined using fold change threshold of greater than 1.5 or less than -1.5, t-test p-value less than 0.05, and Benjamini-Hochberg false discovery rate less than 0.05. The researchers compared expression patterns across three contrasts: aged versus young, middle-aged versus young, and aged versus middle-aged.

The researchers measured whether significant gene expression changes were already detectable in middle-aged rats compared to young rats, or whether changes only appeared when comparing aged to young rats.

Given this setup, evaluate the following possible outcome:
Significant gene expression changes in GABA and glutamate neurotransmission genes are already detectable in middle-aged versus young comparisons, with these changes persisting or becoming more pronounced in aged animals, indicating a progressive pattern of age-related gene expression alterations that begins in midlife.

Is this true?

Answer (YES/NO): NO